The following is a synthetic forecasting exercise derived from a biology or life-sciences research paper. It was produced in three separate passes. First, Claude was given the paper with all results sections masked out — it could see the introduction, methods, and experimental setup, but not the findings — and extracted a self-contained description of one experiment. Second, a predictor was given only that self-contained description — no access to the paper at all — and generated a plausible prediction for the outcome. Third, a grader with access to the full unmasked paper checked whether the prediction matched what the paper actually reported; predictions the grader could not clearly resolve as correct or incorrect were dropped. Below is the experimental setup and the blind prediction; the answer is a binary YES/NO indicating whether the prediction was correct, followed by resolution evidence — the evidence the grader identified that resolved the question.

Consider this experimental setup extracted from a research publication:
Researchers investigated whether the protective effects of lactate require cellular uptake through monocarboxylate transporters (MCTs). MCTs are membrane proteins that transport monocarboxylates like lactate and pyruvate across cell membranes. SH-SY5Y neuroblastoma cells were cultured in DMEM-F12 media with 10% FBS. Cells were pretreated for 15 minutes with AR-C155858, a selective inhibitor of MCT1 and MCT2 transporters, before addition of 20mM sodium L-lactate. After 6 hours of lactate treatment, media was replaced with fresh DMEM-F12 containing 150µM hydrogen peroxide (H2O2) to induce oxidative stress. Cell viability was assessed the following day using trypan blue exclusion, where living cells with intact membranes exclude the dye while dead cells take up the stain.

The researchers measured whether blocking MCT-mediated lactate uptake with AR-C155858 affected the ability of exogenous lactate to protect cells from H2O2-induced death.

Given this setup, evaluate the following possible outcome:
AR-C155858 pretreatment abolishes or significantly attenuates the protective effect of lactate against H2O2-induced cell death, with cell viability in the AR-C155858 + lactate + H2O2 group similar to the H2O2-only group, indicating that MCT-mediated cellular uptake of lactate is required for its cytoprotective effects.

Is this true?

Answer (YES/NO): YES